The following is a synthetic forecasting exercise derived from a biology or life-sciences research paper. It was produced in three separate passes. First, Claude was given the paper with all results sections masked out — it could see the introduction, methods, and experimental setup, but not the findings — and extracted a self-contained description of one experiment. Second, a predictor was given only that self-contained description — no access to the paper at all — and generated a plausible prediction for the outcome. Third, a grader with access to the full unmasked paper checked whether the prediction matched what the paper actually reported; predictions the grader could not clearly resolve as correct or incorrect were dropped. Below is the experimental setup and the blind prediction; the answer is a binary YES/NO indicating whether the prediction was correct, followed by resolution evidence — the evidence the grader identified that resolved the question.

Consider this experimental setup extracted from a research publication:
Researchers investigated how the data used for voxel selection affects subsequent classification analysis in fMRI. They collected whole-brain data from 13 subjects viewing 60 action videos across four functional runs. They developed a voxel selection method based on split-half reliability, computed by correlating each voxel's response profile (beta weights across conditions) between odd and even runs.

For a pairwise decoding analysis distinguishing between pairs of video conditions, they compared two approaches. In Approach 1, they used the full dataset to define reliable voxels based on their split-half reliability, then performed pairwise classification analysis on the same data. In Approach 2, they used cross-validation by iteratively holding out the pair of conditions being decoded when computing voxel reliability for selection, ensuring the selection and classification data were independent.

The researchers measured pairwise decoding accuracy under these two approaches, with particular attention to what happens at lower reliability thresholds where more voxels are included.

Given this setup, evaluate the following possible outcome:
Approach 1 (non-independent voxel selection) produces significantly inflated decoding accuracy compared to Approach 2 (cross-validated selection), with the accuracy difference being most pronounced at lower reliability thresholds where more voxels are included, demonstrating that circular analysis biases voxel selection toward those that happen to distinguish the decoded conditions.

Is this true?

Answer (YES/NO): YES